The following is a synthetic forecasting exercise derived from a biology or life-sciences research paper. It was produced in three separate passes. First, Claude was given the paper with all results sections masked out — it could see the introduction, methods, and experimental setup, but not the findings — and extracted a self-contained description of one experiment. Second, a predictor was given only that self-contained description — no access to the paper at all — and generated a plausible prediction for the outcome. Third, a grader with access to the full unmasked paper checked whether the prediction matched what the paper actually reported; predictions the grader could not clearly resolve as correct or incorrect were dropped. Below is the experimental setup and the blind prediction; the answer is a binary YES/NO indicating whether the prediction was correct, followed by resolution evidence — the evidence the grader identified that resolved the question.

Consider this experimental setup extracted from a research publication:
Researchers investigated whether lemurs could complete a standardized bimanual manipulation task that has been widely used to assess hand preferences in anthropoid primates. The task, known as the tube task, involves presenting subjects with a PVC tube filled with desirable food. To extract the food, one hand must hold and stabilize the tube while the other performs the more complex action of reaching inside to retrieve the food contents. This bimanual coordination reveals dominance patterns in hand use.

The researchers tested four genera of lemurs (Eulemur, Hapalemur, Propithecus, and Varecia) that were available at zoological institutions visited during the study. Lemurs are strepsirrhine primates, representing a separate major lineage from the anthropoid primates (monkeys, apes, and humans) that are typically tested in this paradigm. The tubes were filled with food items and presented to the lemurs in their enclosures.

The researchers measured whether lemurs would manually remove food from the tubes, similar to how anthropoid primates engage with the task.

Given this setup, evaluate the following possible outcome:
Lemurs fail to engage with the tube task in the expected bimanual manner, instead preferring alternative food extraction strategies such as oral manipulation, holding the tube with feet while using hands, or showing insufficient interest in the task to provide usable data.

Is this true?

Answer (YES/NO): YES